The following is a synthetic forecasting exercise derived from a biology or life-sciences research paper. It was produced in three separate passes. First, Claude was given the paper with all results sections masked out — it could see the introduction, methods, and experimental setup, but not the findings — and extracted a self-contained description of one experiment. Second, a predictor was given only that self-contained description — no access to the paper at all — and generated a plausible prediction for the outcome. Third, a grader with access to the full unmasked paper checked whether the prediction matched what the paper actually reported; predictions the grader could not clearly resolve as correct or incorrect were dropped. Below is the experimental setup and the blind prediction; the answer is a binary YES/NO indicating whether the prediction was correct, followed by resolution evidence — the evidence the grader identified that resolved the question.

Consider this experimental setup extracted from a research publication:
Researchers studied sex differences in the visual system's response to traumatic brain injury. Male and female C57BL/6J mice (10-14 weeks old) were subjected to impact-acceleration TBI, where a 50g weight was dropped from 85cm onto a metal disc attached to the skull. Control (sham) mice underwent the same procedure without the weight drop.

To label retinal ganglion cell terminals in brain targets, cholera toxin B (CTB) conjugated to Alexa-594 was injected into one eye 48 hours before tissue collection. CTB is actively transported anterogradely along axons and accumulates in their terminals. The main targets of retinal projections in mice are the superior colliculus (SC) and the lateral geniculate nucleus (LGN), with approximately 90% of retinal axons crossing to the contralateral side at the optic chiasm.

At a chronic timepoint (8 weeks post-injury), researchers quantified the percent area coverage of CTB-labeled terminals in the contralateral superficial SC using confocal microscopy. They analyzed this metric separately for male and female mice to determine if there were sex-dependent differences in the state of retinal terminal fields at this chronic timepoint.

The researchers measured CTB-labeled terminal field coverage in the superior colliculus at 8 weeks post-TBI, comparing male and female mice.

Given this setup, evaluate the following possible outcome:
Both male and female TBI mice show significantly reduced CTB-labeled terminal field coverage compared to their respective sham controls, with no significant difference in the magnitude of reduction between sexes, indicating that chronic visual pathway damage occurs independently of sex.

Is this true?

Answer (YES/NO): NO